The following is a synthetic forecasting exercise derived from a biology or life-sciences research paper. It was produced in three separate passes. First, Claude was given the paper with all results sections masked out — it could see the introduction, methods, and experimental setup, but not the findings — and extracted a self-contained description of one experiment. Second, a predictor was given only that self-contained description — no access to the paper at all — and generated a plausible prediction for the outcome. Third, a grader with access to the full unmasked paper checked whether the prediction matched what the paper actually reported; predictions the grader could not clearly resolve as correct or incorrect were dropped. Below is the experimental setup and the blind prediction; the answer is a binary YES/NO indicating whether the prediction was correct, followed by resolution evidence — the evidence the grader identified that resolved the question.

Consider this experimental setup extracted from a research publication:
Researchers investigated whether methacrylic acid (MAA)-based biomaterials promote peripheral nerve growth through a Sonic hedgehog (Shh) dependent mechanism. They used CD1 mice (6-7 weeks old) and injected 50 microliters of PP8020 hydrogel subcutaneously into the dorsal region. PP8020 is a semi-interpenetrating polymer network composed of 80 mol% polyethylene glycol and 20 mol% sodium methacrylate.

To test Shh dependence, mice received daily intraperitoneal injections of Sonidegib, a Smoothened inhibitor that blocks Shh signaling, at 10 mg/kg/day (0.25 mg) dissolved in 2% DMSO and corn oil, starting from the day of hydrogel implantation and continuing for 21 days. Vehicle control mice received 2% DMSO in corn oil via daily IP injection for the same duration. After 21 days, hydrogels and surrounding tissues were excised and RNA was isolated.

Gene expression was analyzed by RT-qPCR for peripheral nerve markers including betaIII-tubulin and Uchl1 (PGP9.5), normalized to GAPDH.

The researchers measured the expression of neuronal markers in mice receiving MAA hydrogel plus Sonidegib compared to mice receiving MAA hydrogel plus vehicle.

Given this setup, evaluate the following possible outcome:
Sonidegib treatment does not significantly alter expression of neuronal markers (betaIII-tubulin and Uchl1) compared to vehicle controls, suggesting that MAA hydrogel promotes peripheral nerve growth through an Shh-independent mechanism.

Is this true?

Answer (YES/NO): NO